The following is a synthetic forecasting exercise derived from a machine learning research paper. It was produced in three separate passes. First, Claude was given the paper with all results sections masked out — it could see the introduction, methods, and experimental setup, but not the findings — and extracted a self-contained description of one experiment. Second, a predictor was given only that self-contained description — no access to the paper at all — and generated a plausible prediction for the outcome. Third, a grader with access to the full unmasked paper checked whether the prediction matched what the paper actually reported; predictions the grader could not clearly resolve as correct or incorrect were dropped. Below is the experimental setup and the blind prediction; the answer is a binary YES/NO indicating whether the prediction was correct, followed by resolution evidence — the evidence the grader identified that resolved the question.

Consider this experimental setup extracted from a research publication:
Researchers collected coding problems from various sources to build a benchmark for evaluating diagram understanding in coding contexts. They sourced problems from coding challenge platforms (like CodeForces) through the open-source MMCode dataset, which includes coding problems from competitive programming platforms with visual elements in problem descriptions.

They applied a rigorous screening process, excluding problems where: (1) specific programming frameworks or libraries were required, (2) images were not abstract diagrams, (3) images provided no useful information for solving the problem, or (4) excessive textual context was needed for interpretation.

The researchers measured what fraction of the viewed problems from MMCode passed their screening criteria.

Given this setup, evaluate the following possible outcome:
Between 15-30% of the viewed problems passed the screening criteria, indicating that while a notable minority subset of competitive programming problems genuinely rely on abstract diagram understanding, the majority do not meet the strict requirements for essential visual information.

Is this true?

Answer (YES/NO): NO